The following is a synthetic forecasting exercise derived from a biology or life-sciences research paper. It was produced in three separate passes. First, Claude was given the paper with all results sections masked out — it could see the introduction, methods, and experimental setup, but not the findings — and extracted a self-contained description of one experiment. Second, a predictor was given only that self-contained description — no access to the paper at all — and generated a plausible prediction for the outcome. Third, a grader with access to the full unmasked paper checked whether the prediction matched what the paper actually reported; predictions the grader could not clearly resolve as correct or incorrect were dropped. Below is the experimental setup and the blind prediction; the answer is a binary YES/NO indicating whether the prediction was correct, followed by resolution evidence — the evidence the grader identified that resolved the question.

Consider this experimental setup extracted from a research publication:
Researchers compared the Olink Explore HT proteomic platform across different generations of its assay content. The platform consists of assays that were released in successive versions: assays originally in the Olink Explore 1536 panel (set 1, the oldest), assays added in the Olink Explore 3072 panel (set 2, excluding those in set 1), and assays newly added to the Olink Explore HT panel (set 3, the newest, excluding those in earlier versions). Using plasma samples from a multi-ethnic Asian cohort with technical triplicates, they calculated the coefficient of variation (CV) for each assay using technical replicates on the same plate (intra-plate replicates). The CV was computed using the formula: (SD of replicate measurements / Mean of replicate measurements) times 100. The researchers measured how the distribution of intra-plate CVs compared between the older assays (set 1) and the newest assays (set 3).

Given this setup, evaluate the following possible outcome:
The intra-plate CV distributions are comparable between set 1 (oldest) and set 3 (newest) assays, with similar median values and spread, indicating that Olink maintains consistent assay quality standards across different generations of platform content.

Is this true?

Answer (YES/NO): NO